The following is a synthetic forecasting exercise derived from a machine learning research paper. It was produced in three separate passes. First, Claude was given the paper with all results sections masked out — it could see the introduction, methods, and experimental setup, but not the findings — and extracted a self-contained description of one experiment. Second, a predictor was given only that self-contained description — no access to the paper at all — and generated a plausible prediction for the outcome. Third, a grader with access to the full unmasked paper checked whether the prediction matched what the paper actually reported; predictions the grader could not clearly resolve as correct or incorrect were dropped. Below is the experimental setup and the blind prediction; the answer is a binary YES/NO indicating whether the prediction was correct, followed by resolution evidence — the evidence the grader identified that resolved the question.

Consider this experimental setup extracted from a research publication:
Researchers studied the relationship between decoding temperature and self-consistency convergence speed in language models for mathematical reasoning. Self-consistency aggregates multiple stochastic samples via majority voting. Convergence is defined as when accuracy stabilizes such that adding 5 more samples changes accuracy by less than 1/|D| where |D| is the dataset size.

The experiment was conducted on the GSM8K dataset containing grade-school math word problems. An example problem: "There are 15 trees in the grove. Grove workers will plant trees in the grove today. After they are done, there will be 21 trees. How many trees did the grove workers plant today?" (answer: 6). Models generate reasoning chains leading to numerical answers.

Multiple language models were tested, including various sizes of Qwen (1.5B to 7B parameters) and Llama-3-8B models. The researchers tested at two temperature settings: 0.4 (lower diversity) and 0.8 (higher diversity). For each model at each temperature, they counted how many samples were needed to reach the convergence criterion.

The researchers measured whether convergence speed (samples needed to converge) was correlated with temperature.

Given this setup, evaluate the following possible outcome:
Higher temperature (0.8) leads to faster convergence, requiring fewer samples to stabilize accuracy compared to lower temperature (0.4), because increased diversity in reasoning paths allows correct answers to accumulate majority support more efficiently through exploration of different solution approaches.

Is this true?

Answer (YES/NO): NO